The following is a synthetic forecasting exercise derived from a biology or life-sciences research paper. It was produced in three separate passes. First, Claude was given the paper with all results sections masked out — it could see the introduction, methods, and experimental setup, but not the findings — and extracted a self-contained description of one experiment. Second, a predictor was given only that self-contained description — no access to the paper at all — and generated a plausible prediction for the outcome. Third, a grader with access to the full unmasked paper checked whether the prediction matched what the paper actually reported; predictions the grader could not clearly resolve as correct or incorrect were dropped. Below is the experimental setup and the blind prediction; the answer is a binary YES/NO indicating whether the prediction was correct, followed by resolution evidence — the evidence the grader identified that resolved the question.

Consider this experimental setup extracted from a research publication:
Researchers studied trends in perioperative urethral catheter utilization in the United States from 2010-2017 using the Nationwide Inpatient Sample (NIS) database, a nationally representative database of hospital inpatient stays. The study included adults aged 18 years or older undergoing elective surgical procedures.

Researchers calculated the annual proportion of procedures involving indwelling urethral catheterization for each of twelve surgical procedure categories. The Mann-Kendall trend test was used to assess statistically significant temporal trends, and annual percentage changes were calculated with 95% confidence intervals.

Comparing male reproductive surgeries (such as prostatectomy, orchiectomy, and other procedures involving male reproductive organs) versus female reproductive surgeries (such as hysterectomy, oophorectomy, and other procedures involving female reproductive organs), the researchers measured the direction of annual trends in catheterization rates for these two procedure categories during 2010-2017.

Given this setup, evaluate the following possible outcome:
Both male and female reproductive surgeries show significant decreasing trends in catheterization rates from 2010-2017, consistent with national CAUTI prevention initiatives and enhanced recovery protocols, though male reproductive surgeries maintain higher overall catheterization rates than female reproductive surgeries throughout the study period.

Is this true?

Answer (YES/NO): NO